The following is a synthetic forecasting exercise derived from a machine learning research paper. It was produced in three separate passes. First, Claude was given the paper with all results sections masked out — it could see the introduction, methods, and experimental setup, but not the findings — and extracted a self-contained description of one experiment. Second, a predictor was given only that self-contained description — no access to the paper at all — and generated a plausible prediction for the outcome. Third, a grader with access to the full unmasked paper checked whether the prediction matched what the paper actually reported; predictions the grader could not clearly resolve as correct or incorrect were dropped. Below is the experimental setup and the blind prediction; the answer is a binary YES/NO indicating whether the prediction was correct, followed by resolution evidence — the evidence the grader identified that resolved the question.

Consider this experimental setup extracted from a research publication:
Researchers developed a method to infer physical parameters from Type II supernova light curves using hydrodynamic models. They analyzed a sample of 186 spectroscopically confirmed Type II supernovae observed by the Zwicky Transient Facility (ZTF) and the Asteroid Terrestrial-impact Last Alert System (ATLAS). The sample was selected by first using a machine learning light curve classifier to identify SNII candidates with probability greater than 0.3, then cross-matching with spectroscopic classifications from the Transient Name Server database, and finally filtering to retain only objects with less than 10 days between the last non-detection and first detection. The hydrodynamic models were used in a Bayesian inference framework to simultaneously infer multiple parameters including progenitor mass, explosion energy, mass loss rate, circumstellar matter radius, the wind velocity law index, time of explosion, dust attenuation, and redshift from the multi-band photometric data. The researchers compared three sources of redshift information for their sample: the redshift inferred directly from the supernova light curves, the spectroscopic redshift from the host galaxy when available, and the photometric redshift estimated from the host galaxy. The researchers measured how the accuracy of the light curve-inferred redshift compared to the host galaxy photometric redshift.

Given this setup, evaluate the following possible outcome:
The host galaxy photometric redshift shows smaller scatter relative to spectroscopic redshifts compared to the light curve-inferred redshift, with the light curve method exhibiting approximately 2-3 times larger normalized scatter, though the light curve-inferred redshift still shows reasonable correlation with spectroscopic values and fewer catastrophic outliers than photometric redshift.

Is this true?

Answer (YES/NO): NO